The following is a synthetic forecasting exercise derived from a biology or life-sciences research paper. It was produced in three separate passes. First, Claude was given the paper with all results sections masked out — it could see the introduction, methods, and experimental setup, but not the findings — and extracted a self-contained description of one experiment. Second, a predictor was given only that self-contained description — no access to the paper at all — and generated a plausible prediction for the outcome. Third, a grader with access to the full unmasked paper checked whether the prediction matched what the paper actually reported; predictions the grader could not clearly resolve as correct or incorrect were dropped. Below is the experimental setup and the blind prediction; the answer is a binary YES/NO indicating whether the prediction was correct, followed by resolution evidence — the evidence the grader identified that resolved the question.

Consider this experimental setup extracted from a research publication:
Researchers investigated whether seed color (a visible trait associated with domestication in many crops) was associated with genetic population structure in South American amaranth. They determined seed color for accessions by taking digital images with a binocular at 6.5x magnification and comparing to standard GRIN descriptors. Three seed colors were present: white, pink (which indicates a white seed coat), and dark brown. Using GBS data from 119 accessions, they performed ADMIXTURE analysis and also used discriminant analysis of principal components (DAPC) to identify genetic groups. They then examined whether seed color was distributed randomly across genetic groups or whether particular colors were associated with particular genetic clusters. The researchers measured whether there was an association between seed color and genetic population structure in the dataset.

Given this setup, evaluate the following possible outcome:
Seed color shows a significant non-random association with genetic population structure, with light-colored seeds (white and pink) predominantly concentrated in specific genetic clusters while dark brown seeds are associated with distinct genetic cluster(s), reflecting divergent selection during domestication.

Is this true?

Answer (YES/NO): YES